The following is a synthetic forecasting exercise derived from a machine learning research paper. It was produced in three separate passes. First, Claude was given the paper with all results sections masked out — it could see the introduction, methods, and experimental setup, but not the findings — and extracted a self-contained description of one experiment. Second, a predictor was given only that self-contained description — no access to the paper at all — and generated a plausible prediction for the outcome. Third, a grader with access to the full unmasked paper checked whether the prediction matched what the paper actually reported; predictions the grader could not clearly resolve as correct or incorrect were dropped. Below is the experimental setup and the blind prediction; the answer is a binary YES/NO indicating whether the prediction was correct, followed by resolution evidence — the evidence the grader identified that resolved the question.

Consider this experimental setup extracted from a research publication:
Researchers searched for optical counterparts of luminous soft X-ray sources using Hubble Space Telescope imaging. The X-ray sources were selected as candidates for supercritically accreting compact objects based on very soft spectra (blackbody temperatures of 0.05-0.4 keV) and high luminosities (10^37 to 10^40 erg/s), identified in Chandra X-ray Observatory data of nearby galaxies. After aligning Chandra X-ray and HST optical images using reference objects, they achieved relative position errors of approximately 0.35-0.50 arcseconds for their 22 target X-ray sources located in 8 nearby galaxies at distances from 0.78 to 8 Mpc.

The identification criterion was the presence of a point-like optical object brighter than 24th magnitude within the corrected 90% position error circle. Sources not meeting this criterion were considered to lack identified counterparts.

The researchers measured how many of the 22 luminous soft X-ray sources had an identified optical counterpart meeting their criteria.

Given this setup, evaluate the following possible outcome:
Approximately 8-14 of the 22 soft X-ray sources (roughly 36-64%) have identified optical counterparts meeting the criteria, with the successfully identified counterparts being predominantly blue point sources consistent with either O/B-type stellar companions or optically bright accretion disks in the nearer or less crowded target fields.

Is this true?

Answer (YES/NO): NO